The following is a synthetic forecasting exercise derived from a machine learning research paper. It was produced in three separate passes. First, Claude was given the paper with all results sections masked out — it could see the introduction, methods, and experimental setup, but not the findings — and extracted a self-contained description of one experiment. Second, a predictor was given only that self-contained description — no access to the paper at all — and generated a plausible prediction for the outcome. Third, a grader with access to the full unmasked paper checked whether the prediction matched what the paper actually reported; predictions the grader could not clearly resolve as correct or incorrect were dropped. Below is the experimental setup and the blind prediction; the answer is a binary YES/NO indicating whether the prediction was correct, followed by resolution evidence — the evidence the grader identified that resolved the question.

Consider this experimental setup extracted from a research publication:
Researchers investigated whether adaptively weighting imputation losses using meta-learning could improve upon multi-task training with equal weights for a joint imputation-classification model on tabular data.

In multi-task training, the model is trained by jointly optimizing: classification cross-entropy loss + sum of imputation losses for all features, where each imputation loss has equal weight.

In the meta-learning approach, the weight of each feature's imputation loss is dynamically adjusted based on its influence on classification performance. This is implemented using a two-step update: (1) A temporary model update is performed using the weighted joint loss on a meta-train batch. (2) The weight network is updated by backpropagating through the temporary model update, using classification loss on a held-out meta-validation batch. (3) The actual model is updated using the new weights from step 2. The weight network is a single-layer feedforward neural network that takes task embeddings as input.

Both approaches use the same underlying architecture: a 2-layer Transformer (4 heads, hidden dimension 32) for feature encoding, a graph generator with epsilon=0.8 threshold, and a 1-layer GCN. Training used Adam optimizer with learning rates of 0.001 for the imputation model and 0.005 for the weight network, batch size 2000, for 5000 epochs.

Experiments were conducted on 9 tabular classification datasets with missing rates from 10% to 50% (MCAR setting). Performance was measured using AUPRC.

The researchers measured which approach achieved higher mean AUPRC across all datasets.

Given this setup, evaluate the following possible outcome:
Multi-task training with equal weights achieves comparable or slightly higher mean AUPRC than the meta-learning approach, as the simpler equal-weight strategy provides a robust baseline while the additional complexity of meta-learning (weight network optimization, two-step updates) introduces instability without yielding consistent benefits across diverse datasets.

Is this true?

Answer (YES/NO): NO